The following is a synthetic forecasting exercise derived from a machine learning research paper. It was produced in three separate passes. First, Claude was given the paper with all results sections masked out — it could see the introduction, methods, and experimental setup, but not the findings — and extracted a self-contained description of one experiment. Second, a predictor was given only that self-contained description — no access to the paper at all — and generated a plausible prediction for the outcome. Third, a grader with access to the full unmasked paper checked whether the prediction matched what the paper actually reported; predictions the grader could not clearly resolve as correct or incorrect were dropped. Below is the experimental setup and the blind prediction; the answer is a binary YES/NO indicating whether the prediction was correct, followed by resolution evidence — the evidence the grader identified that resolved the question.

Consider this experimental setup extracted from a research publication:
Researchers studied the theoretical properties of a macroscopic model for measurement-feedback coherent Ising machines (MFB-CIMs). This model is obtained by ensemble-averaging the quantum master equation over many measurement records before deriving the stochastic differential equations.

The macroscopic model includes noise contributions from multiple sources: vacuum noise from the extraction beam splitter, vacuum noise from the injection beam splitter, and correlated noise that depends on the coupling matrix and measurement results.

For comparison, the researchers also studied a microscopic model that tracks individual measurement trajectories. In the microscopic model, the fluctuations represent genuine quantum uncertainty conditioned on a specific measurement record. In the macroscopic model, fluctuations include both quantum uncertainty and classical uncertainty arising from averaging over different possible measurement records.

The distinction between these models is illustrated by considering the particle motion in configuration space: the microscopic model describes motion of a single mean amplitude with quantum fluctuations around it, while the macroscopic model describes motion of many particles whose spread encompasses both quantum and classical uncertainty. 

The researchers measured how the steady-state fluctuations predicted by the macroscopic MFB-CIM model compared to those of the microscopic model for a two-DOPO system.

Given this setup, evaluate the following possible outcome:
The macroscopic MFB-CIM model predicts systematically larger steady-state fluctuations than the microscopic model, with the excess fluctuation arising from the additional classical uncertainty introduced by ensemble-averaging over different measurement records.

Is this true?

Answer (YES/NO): NO